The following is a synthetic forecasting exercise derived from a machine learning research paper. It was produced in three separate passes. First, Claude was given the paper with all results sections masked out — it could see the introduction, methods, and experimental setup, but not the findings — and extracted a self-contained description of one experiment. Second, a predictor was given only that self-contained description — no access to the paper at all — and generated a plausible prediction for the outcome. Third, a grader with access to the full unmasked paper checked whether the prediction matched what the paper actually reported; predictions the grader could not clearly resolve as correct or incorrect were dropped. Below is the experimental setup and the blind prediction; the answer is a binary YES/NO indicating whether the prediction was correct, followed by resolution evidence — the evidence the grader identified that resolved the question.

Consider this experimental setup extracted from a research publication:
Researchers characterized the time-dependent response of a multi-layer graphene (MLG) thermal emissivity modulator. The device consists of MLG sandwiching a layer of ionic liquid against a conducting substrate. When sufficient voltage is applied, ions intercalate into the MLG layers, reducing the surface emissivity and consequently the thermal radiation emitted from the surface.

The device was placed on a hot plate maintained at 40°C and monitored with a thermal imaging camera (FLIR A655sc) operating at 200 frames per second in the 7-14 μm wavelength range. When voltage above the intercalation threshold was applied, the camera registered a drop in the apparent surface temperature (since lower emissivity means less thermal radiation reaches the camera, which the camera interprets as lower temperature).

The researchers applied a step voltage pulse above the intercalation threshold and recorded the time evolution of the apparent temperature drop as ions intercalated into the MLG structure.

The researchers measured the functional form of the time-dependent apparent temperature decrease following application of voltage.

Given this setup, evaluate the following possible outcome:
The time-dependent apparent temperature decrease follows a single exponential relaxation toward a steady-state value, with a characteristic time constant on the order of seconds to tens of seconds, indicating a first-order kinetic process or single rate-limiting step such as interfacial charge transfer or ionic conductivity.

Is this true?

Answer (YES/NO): NO